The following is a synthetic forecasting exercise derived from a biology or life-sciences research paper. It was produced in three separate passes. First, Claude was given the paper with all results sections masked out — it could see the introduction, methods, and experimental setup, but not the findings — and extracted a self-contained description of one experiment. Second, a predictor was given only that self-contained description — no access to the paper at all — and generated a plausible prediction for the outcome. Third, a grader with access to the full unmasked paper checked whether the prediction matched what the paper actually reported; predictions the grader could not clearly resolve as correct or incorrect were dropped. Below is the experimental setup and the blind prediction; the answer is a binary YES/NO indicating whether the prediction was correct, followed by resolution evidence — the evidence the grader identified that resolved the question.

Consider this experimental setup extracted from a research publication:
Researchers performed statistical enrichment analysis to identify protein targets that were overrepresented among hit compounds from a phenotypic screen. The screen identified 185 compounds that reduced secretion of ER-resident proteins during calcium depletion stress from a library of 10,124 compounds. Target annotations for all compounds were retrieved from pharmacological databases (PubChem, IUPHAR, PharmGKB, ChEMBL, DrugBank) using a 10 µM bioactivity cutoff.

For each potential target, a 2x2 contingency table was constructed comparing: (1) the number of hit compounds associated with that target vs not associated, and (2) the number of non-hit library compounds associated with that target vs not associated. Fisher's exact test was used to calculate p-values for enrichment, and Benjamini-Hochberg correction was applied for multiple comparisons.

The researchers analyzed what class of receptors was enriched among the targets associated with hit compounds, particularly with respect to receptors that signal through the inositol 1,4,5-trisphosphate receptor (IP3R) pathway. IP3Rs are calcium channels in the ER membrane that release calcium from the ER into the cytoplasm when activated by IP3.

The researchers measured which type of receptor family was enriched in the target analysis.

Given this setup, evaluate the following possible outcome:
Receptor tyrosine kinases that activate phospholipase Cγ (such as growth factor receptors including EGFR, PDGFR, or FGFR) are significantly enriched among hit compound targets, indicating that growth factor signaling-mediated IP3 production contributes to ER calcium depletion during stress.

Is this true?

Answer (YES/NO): NO